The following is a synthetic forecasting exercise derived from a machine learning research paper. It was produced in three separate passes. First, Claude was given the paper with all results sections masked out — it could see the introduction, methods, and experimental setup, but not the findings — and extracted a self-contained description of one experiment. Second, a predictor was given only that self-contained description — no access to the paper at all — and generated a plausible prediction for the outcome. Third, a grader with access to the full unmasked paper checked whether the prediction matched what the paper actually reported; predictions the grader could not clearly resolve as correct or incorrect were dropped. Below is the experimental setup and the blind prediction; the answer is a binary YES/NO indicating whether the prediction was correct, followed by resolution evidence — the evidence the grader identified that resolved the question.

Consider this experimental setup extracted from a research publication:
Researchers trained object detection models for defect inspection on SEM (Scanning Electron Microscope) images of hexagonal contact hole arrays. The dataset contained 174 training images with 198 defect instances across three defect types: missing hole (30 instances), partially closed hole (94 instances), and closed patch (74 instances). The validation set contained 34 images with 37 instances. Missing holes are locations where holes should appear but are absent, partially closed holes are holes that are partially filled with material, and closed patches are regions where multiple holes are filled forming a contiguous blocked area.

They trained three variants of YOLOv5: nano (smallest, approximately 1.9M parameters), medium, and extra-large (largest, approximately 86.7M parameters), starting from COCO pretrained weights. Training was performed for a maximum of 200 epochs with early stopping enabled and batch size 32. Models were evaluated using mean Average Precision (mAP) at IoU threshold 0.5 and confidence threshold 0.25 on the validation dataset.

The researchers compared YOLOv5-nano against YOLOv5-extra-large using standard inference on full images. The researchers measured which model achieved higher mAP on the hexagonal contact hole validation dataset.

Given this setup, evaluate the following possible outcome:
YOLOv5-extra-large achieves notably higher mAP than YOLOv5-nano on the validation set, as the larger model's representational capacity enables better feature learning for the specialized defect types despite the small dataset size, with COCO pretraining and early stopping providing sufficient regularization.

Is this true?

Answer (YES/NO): NO